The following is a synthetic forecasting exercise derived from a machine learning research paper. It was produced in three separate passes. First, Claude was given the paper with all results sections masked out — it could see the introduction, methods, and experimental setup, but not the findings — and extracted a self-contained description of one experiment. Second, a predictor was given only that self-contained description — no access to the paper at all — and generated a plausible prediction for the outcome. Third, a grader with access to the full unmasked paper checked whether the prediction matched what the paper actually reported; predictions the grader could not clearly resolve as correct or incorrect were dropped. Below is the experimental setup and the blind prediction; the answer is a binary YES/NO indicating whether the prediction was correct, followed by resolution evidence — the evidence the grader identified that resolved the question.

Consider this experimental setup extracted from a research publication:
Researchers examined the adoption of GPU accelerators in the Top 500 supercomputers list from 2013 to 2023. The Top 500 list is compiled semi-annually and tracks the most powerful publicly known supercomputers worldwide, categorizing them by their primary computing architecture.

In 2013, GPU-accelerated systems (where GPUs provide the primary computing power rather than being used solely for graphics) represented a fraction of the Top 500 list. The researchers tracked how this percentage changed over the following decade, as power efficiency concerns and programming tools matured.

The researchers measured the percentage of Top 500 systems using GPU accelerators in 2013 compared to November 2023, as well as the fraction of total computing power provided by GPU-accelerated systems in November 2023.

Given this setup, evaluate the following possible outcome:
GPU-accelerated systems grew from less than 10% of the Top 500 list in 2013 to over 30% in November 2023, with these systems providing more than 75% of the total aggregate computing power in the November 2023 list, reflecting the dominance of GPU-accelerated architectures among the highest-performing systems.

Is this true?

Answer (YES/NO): NO